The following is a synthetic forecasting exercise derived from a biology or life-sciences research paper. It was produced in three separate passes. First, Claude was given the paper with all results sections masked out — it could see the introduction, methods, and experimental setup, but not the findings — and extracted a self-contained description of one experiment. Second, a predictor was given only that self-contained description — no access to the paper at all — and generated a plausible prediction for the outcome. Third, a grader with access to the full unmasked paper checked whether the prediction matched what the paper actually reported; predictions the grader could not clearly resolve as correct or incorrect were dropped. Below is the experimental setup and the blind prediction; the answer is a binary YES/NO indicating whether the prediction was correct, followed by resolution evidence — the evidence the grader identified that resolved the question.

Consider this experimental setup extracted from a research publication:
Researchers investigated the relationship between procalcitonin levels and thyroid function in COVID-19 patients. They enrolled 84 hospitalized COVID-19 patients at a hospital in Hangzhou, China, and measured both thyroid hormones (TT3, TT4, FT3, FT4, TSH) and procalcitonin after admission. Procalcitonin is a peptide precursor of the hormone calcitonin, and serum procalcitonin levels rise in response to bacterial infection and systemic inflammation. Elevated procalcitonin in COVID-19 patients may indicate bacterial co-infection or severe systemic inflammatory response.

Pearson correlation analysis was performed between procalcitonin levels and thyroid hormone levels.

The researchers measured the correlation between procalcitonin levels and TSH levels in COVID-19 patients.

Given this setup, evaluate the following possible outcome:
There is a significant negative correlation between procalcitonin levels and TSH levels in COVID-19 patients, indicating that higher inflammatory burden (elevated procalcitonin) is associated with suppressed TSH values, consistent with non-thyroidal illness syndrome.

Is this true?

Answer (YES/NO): NO